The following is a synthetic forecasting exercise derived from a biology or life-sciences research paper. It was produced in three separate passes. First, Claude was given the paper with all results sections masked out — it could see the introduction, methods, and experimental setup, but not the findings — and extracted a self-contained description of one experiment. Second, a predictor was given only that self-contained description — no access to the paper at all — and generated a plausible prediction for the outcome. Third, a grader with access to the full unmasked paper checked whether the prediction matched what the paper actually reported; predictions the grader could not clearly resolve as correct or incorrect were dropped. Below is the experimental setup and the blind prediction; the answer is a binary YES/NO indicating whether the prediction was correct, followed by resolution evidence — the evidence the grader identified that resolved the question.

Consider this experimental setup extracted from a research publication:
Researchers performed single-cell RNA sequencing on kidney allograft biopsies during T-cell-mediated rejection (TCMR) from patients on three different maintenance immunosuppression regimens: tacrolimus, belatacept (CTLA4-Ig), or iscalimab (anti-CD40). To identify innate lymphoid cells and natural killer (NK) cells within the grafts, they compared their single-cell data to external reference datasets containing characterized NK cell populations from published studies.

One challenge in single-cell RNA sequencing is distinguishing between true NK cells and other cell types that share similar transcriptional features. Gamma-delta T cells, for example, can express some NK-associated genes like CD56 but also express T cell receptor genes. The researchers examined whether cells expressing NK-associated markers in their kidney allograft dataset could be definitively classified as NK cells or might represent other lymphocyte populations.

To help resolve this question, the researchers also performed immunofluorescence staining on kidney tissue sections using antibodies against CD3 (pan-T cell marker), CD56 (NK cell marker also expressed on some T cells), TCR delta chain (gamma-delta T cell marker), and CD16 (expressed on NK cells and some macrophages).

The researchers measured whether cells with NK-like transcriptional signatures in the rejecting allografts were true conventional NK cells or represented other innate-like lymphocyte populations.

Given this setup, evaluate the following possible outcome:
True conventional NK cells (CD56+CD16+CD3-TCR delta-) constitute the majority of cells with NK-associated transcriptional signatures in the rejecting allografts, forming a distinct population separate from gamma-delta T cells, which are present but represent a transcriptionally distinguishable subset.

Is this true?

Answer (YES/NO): NO